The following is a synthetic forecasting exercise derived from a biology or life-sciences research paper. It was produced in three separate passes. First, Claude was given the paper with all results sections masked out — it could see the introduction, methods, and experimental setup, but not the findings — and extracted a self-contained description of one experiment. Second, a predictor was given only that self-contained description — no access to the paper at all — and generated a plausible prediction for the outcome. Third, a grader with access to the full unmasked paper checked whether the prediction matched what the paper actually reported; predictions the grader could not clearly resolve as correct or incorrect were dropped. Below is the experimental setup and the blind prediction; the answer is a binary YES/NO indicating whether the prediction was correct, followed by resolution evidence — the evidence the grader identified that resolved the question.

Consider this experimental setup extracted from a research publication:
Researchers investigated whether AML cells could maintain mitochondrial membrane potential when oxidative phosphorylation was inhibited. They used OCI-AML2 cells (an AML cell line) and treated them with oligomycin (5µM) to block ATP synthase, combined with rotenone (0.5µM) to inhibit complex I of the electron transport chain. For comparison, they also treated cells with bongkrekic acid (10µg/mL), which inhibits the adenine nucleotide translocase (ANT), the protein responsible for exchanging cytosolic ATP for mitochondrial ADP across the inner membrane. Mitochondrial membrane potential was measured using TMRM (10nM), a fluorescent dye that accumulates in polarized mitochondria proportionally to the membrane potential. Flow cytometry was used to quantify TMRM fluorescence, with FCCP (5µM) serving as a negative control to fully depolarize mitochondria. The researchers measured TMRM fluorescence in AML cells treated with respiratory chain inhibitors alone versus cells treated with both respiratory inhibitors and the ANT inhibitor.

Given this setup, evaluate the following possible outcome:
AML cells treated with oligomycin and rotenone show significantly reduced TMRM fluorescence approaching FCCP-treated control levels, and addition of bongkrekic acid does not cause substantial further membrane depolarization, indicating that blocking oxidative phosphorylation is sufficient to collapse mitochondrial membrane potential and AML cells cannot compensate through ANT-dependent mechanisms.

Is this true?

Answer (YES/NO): YES